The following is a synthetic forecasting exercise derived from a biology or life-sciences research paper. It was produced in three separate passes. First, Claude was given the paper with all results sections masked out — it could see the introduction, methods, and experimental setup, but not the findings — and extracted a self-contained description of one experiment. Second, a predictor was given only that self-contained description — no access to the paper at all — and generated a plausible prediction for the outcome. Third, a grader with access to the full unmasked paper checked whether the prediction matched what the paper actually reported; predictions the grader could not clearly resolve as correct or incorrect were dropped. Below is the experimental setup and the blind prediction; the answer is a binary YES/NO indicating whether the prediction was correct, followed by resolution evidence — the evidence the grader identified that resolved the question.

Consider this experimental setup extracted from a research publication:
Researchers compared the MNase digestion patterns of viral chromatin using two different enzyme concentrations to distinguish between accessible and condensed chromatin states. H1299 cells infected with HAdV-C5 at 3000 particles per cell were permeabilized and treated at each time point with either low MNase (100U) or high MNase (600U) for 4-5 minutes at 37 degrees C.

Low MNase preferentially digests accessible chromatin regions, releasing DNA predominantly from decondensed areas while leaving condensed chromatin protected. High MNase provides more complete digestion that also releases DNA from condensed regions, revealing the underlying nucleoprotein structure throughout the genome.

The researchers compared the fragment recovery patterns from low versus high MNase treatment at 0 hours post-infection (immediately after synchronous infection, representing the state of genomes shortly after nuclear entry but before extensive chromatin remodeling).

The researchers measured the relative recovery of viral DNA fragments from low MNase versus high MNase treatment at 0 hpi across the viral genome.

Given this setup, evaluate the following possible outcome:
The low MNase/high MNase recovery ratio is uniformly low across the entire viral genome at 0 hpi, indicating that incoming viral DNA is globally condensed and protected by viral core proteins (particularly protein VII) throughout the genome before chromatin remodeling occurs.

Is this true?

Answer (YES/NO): NO